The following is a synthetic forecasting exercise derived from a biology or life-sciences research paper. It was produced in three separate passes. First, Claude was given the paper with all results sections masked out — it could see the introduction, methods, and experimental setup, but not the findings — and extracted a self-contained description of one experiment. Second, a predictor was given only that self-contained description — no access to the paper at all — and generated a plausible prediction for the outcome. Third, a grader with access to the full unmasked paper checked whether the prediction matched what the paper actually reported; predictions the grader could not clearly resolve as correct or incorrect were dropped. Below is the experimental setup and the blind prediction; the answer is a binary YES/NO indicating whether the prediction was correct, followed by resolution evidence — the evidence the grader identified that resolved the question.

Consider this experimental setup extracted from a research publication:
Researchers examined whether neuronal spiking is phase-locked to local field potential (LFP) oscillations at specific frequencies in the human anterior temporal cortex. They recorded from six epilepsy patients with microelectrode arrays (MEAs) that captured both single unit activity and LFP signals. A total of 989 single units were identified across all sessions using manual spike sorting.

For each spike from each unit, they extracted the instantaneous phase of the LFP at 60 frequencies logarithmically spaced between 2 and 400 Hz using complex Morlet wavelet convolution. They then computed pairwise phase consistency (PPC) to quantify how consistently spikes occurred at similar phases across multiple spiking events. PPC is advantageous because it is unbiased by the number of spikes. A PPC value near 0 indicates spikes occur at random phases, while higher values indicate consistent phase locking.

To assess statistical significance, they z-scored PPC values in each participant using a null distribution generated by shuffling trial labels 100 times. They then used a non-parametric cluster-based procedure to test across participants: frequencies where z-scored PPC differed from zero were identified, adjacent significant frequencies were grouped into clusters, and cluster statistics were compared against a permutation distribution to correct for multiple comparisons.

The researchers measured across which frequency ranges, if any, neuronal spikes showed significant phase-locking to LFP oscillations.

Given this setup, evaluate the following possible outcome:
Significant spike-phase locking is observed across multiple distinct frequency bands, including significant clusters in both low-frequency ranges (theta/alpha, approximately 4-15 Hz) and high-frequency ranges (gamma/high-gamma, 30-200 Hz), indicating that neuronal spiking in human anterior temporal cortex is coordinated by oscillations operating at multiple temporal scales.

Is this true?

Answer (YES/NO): NO